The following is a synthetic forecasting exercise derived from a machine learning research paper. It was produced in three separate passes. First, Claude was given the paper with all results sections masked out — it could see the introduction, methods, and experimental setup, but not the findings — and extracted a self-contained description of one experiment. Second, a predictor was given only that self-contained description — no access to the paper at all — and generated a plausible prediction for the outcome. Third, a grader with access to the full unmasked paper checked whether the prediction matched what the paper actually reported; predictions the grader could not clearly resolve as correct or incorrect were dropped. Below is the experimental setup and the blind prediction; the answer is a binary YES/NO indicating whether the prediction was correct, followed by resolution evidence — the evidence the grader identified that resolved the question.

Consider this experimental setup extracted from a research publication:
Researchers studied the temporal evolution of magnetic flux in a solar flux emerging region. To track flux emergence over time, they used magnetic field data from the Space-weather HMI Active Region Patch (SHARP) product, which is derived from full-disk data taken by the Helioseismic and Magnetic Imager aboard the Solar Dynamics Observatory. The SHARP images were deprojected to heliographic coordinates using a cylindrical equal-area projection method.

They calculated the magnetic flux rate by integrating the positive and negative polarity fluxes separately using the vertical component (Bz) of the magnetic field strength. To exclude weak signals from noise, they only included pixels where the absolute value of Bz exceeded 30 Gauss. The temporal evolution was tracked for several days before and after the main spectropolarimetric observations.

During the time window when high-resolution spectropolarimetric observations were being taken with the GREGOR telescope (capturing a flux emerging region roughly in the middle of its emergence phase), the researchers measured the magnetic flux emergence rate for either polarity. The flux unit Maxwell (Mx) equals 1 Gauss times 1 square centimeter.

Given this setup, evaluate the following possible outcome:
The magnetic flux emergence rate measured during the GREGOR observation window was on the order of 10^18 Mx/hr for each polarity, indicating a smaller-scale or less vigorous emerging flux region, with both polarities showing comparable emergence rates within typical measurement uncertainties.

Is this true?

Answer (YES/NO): NO